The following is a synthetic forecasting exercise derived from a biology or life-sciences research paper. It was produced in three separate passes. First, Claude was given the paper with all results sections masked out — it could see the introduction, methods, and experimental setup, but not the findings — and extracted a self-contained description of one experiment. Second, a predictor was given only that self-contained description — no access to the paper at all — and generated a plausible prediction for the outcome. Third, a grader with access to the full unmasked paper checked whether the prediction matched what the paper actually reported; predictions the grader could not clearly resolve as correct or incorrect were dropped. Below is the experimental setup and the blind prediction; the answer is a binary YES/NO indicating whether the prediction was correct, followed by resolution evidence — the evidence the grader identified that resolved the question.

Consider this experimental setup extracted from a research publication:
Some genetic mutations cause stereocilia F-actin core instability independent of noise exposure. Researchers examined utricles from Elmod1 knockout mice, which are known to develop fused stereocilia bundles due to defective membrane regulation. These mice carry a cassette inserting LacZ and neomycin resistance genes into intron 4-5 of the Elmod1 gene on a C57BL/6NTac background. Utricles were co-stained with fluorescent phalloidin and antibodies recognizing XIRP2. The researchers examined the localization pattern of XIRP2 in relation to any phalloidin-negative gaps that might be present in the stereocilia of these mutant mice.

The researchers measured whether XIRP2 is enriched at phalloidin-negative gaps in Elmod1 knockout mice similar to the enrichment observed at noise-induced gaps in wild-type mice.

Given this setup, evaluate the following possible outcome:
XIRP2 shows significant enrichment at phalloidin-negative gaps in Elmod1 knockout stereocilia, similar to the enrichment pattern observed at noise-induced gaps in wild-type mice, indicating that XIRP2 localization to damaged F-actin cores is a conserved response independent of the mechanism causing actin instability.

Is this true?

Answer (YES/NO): YES